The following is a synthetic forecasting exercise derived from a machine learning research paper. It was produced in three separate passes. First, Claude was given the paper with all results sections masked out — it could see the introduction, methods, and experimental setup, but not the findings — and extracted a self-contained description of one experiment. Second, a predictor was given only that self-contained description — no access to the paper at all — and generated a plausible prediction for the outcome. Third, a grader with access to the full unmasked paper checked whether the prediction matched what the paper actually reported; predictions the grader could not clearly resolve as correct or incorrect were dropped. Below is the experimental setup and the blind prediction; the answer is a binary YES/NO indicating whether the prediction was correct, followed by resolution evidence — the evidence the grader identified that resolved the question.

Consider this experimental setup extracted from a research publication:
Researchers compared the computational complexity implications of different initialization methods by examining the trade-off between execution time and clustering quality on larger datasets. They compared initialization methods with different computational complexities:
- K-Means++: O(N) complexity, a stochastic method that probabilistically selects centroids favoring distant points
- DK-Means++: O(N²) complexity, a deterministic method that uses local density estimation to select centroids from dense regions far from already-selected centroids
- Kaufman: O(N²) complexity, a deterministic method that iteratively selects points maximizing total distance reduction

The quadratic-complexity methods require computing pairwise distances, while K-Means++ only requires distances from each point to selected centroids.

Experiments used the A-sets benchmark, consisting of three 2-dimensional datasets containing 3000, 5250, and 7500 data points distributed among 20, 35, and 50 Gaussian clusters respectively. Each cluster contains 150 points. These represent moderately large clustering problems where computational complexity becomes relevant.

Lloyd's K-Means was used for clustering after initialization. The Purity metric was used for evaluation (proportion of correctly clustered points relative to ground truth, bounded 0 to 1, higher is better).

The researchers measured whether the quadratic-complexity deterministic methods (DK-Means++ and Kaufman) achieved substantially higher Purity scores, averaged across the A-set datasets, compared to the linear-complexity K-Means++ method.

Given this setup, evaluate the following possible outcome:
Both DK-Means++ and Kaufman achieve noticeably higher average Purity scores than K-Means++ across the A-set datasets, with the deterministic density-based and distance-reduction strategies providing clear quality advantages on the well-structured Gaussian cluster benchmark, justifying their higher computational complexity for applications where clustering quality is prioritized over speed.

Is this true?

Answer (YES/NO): NO